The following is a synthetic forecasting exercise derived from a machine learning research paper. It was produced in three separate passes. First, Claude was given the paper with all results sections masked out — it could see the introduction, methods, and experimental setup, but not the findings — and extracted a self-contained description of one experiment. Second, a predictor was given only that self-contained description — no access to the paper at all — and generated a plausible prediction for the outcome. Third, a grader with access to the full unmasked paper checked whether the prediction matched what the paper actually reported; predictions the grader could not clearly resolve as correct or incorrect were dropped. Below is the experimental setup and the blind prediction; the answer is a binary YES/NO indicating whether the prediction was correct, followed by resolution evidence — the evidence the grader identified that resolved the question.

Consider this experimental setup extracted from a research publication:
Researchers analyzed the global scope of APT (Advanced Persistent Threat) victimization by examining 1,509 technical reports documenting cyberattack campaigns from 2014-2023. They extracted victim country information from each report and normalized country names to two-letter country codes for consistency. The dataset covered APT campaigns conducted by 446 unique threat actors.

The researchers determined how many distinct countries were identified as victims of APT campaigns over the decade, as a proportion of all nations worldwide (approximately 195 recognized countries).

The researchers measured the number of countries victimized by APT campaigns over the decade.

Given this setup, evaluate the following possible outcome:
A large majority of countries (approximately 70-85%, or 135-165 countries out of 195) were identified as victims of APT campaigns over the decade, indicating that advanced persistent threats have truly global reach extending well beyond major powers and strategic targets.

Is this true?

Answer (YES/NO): YES